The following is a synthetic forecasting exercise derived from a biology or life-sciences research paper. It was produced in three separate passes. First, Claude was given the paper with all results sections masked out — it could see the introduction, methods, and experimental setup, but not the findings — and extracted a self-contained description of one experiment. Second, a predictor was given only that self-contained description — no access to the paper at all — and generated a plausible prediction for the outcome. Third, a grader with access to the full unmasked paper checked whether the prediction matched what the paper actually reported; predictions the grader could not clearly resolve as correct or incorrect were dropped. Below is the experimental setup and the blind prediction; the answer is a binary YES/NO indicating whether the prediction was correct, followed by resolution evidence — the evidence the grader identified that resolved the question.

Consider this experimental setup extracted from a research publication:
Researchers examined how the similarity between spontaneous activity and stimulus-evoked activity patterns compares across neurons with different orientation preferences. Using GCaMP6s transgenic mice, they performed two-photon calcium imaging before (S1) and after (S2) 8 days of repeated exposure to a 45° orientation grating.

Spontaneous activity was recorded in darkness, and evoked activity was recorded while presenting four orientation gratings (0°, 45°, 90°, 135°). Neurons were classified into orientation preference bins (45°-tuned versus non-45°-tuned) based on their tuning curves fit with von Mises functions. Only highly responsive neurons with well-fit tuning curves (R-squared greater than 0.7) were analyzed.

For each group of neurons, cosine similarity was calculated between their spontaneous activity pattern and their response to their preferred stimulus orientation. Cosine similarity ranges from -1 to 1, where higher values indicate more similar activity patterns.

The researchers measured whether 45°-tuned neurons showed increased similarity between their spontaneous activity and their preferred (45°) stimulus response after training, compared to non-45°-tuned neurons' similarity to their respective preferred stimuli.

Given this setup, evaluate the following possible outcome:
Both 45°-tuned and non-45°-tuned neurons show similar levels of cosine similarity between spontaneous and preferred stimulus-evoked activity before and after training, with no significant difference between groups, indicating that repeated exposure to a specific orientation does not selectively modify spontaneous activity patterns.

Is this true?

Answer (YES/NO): NO